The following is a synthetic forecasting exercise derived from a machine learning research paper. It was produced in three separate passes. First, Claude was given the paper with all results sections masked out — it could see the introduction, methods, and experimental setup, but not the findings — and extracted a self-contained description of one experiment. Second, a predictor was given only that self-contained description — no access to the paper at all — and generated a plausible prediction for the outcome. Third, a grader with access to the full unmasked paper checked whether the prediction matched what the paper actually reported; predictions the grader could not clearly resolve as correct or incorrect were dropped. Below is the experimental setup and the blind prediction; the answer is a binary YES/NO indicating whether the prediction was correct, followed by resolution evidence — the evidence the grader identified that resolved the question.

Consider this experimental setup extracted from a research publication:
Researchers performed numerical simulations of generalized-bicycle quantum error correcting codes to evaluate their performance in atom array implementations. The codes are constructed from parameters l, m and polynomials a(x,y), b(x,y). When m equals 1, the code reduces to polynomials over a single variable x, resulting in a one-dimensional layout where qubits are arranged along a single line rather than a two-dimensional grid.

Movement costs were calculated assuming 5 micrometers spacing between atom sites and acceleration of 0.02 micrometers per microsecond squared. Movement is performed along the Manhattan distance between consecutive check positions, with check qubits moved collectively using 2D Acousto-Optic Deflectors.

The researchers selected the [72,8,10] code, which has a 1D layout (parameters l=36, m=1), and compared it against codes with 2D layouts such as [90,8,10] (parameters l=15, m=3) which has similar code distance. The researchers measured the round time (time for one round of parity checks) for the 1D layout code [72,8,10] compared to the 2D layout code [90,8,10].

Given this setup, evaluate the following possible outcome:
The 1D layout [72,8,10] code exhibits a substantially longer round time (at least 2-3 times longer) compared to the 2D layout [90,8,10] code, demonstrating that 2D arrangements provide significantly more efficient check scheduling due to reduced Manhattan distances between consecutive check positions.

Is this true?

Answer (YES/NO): NO